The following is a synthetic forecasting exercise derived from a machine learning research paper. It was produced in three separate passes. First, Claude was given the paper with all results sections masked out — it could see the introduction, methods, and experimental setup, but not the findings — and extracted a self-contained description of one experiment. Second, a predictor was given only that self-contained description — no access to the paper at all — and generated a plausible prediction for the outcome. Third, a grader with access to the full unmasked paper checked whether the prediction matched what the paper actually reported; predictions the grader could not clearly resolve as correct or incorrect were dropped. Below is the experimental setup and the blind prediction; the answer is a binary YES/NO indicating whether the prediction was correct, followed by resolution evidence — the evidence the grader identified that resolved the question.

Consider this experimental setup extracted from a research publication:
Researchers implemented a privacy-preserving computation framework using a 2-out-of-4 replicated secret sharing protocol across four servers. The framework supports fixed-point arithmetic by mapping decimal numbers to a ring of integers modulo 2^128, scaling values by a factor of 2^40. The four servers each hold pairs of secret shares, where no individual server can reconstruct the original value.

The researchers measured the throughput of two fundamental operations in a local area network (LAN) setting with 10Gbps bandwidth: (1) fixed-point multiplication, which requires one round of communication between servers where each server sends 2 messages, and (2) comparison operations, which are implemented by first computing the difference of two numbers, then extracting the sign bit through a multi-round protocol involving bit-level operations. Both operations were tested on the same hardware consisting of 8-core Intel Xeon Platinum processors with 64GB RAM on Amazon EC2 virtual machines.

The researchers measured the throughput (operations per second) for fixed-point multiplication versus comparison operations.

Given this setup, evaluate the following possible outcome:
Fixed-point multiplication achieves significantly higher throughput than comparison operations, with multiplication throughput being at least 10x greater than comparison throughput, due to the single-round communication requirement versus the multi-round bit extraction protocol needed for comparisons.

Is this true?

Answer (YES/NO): NO